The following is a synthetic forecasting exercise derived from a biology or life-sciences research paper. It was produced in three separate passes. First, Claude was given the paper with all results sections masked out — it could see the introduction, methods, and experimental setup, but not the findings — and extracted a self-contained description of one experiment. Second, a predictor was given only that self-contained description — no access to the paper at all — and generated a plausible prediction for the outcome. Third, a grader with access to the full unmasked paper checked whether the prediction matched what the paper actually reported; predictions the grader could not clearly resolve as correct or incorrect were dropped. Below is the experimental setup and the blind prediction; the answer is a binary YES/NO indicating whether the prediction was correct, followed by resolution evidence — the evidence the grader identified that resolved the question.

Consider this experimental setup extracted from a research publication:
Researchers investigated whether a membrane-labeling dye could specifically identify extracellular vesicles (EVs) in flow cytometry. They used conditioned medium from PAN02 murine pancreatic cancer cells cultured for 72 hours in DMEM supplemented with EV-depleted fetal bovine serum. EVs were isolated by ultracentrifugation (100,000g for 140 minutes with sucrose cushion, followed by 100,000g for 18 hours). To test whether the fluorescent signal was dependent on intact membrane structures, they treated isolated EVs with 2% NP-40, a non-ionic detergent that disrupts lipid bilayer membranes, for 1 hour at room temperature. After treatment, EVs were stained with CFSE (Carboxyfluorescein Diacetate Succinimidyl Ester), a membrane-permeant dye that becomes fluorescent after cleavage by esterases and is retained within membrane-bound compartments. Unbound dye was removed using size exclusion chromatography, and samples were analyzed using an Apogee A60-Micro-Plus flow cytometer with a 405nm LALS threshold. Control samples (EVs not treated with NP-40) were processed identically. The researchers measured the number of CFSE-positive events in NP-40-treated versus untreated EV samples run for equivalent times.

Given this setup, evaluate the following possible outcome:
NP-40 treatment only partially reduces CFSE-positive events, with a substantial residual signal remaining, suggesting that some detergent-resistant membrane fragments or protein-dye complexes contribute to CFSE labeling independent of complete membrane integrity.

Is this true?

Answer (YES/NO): NO